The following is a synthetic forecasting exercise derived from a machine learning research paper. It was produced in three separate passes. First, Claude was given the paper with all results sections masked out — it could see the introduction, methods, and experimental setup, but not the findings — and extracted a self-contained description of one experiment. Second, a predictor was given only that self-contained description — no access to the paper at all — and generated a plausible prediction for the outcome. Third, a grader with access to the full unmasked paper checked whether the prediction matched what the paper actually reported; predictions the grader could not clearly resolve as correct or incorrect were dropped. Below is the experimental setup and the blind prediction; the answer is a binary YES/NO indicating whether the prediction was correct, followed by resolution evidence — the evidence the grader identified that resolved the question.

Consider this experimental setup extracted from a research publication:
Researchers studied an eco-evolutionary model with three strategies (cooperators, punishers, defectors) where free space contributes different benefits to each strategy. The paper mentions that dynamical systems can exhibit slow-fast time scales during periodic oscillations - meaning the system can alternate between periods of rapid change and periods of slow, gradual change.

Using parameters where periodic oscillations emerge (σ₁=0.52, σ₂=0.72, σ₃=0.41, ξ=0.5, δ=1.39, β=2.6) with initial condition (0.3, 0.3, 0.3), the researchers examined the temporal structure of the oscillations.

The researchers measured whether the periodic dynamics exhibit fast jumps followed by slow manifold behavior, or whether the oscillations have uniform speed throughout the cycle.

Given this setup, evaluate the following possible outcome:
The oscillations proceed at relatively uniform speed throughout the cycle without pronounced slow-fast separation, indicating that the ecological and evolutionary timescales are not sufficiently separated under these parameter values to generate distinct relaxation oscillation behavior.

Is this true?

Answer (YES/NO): NO